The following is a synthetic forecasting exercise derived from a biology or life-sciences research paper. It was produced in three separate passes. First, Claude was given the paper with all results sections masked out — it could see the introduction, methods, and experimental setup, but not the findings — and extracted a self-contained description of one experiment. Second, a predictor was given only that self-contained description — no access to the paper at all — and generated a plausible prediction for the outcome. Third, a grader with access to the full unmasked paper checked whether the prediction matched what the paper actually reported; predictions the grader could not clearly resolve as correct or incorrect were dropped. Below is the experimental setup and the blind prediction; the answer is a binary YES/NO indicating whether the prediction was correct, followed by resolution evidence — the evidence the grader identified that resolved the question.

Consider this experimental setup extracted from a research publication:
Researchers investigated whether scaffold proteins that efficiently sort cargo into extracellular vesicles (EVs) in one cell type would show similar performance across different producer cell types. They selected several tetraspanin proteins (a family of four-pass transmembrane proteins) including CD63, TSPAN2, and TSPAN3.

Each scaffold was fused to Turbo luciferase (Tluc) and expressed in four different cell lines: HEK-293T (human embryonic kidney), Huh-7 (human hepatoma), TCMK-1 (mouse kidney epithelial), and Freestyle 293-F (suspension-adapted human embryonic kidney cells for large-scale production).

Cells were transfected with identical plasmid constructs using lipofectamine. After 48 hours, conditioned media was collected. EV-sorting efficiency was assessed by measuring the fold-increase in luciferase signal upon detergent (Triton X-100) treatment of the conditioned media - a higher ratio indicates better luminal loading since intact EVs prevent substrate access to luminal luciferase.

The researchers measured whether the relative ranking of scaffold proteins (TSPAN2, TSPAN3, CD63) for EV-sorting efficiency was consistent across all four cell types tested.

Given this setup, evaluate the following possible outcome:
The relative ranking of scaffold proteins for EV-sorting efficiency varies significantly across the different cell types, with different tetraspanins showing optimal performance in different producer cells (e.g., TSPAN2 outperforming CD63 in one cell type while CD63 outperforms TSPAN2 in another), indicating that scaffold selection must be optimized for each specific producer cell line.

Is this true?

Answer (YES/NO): NO